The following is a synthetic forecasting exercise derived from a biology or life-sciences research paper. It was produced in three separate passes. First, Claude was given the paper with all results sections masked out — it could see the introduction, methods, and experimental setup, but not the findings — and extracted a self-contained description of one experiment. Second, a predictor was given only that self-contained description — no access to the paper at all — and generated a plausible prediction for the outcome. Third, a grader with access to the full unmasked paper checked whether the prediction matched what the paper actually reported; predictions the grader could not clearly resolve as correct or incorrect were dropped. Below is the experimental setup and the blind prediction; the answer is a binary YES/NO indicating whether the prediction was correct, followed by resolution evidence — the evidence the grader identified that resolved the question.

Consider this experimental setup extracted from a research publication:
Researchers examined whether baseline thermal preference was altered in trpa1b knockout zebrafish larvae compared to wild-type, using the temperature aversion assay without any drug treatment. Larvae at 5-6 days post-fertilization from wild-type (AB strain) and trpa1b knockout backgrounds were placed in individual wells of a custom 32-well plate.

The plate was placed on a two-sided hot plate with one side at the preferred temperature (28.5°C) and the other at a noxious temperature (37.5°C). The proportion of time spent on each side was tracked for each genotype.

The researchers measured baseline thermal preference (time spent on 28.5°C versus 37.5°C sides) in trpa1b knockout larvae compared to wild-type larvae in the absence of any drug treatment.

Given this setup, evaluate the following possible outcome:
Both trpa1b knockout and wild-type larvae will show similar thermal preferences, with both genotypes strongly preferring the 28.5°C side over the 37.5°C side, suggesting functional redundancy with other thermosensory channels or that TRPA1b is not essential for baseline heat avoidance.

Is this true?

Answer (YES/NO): YES